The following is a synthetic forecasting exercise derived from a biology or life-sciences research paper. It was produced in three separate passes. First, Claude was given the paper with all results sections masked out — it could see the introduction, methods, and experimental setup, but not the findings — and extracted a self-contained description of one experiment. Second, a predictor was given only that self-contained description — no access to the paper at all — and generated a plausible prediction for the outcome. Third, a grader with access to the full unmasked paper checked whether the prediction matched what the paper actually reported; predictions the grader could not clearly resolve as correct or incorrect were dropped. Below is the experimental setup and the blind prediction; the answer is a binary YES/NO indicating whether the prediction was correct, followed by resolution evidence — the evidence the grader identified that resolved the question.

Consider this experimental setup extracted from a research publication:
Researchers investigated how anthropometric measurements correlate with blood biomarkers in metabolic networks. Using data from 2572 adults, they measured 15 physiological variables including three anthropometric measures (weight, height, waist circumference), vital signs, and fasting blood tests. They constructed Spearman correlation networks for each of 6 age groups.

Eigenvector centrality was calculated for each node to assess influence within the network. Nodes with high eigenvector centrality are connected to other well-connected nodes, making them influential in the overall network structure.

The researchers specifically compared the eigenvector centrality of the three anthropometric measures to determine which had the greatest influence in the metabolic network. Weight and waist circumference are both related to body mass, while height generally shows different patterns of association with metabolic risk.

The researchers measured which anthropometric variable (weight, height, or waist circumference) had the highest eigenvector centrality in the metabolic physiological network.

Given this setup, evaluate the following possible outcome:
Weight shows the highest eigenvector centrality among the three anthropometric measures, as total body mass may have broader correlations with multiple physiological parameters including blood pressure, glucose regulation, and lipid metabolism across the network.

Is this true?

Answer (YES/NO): YES